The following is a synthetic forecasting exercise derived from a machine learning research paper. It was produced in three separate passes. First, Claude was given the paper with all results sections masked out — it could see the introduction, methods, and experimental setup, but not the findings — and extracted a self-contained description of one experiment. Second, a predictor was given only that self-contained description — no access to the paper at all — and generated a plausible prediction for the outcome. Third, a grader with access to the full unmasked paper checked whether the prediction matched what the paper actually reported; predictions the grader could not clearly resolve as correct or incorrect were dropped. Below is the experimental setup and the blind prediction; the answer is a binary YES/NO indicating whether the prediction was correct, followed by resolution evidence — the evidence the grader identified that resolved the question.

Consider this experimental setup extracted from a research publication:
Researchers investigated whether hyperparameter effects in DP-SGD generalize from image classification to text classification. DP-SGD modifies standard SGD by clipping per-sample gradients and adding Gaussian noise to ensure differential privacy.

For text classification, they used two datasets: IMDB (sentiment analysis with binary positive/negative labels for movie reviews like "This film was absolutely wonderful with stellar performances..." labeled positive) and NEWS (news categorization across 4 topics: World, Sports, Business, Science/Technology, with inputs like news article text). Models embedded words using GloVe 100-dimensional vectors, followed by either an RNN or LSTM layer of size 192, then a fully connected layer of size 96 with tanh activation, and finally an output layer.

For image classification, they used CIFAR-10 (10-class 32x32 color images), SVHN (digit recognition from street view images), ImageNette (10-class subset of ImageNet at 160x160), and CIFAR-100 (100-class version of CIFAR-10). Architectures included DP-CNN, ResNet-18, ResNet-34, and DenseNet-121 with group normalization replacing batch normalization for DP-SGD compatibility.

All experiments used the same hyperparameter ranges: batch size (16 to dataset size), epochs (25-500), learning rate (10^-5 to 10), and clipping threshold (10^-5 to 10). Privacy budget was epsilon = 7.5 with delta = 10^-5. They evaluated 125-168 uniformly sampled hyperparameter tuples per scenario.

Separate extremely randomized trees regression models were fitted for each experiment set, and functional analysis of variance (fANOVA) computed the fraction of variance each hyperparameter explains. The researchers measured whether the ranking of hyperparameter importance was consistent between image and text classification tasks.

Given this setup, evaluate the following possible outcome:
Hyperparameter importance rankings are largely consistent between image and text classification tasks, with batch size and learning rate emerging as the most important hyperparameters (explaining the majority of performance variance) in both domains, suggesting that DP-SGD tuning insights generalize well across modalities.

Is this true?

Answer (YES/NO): NO